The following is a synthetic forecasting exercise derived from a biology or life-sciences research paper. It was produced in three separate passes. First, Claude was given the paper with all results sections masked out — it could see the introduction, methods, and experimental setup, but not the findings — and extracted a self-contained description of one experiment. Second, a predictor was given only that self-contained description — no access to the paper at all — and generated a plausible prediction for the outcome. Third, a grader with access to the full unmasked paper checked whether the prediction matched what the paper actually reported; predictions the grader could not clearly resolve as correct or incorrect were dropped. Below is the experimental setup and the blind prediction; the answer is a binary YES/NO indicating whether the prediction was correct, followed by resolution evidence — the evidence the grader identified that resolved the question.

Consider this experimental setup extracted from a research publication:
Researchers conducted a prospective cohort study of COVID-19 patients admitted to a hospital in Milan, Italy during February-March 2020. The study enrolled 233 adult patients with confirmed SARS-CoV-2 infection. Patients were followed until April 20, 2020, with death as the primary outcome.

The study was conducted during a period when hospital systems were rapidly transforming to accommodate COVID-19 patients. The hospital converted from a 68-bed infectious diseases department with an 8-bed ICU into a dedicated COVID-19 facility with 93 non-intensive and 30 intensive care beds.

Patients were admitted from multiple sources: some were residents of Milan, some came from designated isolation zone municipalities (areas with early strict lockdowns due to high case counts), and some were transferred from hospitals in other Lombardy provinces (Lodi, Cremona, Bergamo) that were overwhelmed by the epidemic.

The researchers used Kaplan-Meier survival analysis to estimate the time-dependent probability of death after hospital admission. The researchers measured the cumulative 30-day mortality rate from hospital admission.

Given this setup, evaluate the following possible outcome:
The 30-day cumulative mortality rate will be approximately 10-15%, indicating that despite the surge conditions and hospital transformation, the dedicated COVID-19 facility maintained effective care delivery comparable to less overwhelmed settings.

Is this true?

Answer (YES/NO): NO